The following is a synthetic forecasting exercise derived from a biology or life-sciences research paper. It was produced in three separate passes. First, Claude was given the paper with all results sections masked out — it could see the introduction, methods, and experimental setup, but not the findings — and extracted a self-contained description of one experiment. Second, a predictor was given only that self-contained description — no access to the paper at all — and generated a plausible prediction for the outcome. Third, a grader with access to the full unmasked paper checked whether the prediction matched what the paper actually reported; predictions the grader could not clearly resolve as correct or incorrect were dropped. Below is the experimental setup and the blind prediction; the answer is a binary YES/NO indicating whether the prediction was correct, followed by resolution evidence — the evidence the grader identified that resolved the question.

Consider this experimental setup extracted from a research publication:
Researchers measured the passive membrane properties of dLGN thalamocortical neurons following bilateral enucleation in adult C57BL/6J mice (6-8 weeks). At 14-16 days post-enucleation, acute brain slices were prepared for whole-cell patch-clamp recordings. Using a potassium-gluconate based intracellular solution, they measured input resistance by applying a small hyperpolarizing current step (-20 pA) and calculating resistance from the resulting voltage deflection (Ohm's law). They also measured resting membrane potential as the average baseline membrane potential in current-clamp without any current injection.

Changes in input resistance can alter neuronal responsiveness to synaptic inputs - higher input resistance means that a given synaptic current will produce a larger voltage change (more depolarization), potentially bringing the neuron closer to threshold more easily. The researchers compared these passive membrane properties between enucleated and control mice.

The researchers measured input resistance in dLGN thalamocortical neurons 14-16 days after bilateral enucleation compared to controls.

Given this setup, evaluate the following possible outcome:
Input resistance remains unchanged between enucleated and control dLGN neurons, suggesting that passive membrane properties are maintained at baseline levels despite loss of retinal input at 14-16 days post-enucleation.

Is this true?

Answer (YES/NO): YES